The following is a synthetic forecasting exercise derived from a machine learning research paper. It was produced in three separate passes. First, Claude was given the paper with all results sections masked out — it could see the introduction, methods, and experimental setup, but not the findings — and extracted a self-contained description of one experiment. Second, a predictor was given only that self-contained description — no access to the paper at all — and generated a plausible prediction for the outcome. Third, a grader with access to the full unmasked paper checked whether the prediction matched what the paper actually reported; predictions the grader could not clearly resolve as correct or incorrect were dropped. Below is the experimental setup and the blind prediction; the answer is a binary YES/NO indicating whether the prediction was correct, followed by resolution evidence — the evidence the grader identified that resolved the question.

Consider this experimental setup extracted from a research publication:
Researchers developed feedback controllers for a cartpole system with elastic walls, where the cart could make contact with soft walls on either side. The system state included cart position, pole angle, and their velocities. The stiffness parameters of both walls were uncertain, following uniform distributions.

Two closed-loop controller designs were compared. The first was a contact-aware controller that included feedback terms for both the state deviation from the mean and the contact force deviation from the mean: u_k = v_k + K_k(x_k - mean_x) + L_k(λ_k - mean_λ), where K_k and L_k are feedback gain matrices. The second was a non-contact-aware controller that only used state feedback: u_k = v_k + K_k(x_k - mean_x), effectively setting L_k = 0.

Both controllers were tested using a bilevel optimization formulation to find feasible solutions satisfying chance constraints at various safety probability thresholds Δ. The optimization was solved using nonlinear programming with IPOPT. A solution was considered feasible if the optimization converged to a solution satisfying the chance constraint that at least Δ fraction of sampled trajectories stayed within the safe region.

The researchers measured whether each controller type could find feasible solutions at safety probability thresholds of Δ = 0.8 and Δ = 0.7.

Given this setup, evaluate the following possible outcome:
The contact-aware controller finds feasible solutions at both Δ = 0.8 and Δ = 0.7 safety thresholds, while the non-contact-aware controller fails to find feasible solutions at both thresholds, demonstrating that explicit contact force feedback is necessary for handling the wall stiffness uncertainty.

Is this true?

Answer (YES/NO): YES